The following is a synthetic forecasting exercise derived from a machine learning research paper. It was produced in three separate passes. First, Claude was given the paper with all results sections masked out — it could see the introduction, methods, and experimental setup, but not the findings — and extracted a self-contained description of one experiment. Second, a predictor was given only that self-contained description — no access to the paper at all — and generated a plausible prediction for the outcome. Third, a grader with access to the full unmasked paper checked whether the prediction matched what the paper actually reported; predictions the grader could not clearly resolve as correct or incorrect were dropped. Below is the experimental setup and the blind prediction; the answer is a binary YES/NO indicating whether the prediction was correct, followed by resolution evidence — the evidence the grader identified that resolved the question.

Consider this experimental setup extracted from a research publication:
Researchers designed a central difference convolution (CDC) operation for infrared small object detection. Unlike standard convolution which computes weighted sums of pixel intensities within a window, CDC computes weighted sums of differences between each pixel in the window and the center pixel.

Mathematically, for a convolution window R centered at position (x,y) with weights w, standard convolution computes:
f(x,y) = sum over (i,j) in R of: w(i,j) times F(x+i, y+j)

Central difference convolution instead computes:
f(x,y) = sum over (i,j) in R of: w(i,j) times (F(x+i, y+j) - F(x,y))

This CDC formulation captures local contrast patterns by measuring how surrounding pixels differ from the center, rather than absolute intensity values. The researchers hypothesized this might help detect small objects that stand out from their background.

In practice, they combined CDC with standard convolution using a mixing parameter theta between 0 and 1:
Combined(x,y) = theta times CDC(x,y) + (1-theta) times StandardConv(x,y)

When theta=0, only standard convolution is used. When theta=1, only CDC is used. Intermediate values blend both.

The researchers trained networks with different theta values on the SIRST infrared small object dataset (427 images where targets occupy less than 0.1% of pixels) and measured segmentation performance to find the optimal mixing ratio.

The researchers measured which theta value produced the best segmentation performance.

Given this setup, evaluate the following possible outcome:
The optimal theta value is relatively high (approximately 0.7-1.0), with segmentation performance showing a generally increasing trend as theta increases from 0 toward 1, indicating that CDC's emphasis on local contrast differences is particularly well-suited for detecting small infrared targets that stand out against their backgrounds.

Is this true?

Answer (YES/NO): NO